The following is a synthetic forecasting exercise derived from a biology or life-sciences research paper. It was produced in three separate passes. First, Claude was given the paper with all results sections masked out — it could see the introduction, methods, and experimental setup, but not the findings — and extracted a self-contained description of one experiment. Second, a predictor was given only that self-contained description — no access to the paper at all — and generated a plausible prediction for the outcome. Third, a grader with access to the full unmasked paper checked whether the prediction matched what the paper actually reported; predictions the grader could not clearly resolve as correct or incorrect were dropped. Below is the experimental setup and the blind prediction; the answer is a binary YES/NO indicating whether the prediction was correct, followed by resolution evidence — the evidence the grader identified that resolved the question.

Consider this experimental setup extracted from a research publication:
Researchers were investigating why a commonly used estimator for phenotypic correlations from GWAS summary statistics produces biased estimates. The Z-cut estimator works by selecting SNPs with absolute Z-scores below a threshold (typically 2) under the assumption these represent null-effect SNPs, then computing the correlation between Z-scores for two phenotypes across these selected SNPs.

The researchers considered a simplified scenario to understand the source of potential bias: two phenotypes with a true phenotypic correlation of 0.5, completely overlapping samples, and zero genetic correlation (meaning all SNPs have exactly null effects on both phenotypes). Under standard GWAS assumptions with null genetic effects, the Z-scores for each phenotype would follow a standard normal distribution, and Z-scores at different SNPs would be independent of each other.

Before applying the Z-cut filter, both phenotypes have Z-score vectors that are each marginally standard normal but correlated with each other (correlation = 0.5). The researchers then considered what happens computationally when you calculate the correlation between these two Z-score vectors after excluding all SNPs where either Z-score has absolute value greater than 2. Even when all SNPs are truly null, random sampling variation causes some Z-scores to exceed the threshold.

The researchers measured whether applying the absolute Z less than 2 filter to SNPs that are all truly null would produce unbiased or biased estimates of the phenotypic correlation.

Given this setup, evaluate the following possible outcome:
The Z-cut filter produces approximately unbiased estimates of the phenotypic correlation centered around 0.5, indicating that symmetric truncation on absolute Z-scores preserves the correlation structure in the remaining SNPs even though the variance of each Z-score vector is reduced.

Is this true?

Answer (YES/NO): NO